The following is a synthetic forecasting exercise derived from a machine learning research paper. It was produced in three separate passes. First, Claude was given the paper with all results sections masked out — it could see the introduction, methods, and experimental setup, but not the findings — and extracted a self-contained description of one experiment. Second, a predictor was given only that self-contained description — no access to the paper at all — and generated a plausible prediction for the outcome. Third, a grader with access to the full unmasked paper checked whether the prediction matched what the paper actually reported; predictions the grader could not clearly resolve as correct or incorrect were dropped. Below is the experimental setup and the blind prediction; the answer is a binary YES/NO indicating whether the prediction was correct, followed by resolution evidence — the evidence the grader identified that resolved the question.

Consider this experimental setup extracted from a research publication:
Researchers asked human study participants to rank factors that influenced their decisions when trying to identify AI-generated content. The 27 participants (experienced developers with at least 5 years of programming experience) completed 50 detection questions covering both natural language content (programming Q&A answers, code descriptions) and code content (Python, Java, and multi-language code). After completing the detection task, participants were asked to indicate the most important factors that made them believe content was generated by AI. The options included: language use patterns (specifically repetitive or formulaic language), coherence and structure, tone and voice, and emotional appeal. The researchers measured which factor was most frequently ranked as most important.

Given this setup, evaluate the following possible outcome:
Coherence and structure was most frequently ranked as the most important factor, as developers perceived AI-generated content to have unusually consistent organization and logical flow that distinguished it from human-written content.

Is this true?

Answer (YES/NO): NO